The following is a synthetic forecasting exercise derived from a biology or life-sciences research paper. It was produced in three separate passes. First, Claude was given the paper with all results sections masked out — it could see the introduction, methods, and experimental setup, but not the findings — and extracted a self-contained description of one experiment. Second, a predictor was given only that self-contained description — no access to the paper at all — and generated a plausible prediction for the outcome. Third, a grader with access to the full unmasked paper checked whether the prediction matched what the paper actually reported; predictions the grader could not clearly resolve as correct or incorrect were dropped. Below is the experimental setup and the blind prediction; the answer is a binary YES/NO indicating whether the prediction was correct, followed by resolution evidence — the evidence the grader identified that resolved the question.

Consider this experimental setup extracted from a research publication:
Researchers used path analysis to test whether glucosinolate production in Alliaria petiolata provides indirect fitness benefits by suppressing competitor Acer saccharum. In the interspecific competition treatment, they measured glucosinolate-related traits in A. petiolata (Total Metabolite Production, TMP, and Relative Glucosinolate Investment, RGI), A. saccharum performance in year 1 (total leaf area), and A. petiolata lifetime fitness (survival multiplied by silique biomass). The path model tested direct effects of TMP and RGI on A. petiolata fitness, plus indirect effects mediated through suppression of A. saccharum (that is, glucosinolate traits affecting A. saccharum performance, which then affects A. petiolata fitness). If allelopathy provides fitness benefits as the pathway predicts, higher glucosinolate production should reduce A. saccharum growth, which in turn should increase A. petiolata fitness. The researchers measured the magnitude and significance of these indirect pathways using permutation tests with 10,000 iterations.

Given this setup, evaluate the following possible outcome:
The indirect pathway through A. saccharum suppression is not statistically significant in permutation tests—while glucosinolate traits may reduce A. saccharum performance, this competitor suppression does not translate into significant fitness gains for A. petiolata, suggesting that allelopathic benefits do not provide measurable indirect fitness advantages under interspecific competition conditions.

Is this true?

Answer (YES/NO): YES